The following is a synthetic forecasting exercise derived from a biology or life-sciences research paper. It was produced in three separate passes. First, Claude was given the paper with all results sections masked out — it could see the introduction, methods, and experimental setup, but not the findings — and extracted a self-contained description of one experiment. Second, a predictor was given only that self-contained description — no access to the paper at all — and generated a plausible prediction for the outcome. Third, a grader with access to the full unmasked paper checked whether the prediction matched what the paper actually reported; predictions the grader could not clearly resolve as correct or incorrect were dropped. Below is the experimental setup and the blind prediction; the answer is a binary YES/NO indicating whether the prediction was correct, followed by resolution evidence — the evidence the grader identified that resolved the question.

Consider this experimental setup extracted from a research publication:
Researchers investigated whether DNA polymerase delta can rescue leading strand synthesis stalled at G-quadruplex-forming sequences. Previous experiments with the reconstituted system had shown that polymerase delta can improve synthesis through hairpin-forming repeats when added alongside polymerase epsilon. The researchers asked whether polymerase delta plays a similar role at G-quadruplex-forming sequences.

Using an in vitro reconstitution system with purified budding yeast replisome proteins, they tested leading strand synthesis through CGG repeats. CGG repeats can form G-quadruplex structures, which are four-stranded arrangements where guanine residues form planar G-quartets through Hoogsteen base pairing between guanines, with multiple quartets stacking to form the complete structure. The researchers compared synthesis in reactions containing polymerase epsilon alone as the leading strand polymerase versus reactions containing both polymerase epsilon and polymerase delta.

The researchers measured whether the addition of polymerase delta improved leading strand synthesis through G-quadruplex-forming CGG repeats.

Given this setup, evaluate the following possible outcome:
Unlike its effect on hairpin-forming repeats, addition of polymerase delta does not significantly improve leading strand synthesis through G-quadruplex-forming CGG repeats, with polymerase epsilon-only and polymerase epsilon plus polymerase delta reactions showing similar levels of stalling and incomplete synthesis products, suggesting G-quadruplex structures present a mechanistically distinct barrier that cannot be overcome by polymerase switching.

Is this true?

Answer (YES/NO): NO